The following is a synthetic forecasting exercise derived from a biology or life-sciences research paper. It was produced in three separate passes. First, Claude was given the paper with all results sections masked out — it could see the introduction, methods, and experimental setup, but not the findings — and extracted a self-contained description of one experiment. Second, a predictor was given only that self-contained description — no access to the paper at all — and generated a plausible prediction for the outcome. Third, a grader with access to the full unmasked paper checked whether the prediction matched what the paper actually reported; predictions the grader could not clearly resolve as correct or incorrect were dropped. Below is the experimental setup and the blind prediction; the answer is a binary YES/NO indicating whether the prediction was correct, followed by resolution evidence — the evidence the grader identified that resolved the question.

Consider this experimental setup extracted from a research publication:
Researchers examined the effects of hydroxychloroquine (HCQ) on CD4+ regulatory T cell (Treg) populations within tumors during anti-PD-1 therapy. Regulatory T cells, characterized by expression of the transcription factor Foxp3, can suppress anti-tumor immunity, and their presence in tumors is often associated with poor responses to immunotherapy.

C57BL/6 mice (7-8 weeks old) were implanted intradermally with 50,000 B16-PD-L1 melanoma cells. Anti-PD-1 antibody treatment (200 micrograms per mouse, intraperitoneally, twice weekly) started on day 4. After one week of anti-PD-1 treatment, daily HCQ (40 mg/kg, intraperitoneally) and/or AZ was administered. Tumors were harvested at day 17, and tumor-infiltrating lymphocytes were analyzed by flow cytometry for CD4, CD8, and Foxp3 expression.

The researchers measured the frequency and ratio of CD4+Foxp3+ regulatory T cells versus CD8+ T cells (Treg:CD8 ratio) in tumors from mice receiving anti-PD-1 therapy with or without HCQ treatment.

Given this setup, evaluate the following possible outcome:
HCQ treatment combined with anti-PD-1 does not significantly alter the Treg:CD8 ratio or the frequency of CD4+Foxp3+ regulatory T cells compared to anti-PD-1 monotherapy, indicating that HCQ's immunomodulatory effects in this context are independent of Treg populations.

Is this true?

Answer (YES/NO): YES